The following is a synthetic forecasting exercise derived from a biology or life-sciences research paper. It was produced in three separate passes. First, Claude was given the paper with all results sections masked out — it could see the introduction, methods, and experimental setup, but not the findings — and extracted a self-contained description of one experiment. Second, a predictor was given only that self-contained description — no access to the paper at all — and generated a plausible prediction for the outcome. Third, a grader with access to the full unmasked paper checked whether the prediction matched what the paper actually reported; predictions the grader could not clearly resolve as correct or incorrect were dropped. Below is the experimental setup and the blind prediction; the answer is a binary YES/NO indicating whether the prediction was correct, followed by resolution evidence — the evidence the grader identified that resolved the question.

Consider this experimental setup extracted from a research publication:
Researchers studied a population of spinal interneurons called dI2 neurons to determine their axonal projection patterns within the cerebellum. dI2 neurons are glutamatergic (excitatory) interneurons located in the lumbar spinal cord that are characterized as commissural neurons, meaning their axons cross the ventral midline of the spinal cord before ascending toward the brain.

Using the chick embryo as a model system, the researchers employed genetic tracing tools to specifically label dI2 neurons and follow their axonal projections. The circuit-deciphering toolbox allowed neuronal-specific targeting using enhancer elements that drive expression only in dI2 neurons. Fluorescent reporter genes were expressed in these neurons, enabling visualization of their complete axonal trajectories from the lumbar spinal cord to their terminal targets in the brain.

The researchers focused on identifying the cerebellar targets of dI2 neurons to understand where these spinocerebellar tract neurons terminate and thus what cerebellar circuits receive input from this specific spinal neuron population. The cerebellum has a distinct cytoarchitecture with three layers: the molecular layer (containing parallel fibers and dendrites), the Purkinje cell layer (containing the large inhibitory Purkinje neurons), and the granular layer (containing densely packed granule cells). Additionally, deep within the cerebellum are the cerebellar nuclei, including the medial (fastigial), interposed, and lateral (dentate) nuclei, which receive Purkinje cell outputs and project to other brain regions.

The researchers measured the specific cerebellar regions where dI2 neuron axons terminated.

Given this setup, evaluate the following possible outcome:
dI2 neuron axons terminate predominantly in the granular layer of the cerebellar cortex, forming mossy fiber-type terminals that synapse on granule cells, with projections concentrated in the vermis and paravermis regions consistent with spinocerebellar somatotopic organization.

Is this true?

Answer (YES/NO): NO